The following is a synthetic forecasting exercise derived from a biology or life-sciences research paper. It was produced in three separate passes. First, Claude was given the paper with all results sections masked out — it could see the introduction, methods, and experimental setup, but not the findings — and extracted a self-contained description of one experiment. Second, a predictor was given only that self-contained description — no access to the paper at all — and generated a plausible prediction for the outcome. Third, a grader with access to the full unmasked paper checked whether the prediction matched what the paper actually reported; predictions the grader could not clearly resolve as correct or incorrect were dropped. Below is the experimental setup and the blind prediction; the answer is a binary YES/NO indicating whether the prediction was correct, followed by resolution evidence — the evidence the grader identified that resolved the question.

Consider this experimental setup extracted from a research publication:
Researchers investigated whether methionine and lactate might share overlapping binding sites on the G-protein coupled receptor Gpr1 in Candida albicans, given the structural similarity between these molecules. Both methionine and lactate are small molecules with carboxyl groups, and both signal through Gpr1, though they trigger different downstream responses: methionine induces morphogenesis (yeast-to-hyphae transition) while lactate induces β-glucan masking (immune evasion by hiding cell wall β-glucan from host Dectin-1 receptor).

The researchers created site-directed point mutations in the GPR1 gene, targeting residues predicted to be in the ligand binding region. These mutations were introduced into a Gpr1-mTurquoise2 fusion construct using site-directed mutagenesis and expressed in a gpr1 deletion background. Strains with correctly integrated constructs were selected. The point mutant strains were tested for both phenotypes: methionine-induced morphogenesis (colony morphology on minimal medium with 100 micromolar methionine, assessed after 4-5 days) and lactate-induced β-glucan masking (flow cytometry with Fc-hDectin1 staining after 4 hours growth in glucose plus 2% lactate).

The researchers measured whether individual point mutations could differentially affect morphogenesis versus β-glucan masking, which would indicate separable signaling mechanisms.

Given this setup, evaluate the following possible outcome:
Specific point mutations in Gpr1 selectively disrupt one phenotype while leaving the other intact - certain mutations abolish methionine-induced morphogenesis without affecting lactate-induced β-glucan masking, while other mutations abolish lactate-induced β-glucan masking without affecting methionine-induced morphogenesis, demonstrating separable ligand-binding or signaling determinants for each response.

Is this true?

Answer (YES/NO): NO